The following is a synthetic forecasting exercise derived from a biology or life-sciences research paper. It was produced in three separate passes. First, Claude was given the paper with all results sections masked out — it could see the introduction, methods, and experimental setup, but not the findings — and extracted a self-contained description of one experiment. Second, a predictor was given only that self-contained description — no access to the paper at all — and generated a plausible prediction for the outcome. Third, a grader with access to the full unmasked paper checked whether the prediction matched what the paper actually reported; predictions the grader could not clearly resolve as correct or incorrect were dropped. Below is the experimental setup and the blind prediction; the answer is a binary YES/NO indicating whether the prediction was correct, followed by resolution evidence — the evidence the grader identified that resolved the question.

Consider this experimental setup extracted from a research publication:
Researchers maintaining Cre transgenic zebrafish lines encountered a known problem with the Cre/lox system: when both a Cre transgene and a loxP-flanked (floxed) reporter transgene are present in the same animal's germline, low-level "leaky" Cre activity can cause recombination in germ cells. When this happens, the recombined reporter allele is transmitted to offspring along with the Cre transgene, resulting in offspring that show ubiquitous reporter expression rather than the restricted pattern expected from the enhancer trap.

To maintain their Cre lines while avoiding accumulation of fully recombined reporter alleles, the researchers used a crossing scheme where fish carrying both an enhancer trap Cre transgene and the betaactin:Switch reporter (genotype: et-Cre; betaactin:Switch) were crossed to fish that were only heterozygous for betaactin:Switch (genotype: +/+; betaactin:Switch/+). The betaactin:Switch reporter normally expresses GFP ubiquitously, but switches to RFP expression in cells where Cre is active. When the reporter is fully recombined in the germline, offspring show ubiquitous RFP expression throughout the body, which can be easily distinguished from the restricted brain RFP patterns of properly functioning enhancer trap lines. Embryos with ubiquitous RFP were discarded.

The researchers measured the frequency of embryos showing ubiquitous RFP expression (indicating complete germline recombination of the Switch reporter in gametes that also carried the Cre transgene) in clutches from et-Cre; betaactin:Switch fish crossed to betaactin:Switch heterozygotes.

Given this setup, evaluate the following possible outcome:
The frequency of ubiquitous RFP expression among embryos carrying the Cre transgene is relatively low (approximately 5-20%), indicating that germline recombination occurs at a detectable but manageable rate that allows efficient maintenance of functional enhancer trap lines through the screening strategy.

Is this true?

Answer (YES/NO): NO